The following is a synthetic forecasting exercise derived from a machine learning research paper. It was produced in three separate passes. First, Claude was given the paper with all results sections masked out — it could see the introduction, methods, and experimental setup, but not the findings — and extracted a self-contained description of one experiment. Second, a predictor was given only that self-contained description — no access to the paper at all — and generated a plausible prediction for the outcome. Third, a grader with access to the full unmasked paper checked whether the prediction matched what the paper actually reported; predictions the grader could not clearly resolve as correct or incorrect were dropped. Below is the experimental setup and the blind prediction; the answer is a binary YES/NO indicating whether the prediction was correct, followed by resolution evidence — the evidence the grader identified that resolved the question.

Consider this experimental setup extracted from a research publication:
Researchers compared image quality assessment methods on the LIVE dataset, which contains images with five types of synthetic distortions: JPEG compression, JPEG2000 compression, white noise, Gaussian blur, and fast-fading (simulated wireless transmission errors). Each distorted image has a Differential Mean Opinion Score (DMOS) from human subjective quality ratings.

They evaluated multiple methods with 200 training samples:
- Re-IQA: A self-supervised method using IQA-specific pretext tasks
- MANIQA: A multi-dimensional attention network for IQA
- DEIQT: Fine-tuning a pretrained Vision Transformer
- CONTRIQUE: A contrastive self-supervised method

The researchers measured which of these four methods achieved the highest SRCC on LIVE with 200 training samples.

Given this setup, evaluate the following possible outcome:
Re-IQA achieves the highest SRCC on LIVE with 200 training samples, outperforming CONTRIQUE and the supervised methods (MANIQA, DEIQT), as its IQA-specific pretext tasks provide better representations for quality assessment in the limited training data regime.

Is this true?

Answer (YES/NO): NO